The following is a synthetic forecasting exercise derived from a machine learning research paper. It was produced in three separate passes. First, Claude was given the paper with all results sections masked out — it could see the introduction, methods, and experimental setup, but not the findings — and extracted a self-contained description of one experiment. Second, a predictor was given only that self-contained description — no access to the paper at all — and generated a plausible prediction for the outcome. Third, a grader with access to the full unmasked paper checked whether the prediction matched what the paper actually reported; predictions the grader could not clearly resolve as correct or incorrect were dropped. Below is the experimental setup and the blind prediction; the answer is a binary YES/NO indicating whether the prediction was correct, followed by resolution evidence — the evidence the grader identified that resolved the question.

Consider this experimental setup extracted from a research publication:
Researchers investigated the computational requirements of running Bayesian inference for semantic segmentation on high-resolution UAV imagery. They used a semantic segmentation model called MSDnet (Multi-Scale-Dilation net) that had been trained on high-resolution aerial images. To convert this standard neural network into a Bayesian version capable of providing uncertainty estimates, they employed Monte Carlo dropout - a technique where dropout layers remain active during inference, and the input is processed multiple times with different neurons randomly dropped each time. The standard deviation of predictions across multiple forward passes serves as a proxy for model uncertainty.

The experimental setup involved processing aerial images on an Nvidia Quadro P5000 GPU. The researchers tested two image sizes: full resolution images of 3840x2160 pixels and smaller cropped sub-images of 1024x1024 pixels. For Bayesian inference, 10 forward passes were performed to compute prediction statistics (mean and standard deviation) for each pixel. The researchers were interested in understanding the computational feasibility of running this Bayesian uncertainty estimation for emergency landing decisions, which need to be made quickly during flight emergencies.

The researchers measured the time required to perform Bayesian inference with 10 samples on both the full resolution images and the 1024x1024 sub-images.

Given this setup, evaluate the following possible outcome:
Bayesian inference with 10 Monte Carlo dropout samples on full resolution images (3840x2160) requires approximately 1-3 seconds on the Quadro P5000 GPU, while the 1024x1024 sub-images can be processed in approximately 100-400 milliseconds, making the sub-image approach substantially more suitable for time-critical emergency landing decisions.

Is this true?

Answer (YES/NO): NO